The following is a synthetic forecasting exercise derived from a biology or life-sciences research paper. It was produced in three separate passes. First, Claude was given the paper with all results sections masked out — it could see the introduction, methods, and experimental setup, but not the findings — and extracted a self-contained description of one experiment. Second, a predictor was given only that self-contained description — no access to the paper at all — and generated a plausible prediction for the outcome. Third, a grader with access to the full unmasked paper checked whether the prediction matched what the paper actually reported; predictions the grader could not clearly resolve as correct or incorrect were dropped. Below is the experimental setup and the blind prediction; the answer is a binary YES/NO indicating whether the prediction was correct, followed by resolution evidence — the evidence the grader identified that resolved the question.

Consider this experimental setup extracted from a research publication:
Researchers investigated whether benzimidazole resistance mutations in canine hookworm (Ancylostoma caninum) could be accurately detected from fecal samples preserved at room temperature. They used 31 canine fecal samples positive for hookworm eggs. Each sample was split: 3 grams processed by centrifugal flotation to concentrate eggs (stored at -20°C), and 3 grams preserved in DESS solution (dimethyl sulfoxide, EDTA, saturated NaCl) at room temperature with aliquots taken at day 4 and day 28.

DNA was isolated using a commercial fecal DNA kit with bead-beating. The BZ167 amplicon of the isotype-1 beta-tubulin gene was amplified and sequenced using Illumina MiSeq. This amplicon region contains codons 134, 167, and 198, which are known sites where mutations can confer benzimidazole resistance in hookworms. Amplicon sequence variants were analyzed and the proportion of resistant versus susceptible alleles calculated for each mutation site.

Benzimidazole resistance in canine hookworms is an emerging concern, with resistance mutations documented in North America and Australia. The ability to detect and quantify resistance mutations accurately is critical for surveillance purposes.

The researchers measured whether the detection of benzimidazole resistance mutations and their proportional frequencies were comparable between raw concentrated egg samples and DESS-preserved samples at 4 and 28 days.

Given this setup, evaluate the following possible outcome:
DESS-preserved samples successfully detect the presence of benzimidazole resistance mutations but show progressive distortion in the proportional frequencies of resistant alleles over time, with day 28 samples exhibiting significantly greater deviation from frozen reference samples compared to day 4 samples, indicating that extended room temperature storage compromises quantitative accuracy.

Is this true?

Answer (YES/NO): NO